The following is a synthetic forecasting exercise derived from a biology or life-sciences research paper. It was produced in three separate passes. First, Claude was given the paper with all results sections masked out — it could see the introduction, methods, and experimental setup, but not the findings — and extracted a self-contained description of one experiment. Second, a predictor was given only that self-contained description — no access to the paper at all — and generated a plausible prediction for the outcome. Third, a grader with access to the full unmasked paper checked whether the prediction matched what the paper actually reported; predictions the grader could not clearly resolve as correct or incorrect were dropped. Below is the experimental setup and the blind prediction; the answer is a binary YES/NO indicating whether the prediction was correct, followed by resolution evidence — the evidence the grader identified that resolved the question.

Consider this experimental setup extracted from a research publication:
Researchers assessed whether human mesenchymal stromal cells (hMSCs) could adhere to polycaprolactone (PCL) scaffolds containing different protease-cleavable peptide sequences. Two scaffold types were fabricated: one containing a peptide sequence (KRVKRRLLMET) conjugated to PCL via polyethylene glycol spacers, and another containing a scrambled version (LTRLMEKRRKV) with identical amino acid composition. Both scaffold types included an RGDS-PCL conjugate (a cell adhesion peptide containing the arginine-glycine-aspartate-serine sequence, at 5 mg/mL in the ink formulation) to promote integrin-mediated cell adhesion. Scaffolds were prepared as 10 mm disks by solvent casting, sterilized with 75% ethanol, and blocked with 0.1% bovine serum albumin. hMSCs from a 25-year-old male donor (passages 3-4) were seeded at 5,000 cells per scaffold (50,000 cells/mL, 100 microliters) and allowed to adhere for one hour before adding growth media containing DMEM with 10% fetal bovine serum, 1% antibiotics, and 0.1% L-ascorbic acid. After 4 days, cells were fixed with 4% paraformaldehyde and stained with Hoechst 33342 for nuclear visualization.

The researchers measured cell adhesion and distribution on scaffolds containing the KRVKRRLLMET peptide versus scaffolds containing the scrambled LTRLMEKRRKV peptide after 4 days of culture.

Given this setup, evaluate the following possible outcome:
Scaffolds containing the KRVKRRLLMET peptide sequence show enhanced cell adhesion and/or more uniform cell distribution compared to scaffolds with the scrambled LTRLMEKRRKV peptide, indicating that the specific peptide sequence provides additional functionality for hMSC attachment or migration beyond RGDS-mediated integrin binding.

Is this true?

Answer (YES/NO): NO